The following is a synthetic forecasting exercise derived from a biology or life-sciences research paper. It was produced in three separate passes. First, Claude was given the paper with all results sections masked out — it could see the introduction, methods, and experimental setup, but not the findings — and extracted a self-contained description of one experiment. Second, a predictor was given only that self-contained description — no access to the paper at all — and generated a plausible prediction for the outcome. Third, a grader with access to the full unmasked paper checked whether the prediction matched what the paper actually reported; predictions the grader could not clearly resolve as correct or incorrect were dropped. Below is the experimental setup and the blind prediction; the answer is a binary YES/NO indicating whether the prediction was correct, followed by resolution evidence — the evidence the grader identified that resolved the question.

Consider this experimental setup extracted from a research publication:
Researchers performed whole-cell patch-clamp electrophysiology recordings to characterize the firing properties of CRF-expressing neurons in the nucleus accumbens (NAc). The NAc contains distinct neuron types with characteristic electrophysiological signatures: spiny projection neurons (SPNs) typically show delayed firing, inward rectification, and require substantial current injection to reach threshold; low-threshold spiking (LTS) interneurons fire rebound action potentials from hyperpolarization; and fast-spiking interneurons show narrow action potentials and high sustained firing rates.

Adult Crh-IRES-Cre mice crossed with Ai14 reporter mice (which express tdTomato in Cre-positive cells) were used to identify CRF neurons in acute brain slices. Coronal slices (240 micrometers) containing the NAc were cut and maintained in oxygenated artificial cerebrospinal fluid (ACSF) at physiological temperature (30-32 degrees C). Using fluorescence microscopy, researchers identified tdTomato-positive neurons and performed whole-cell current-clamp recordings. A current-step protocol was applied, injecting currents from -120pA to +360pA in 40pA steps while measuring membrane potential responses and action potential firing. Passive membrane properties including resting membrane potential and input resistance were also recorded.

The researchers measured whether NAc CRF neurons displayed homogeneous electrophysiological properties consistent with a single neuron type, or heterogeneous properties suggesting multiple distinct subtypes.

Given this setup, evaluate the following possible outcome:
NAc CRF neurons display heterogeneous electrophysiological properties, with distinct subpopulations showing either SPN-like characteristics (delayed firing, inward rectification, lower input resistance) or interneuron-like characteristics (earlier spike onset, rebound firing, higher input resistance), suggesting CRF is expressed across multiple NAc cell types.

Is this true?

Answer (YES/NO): YES